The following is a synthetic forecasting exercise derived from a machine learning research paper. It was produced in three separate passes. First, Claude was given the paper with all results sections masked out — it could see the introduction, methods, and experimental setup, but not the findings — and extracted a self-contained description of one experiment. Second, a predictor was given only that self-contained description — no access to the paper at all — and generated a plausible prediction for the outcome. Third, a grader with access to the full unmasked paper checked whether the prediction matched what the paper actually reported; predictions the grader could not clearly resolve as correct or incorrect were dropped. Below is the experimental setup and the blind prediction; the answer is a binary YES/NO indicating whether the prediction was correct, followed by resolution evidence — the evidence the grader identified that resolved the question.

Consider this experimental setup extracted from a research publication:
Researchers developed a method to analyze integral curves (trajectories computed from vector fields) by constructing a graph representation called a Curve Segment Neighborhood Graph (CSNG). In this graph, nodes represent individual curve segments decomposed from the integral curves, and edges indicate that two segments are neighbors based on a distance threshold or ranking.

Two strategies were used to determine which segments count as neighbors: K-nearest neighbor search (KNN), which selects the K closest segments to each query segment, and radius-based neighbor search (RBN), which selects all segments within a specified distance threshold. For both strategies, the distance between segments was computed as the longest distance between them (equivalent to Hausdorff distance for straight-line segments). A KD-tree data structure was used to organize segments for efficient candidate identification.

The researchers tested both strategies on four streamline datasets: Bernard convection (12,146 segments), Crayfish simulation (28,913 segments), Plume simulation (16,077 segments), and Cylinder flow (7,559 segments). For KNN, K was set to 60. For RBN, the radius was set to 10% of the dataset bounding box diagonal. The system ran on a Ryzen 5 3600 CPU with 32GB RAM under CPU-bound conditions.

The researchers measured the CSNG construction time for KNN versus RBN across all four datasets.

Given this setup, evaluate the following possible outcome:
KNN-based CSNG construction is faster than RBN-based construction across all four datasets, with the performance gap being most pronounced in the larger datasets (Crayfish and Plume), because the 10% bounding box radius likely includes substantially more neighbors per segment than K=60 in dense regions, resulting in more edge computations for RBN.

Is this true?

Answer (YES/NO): YES